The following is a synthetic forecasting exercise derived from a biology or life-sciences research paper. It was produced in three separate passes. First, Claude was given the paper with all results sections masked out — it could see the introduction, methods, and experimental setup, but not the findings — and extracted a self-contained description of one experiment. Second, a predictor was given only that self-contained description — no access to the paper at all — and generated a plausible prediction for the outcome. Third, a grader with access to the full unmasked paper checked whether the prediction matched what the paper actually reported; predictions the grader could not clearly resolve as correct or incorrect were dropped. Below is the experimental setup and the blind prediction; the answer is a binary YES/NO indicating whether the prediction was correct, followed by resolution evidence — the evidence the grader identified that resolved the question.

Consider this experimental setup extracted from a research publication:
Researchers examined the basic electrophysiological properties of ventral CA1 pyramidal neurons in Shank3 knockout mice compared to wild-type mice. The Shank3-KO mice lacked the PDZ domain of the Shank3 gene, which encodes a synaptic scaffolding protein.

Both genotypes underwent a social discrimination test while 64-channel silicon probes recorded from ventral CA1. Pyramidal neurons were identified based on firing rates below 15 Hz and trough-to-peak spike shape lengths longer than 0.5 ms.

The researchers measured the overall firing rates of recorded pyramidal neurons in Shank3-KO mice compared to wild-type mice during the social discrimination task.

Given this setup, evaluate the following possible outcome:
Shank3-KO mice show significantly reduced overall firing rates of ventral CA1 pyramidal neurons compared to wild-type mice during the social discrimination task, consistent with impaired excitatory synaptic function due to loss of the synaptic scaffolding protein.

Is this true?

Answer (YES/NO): NO